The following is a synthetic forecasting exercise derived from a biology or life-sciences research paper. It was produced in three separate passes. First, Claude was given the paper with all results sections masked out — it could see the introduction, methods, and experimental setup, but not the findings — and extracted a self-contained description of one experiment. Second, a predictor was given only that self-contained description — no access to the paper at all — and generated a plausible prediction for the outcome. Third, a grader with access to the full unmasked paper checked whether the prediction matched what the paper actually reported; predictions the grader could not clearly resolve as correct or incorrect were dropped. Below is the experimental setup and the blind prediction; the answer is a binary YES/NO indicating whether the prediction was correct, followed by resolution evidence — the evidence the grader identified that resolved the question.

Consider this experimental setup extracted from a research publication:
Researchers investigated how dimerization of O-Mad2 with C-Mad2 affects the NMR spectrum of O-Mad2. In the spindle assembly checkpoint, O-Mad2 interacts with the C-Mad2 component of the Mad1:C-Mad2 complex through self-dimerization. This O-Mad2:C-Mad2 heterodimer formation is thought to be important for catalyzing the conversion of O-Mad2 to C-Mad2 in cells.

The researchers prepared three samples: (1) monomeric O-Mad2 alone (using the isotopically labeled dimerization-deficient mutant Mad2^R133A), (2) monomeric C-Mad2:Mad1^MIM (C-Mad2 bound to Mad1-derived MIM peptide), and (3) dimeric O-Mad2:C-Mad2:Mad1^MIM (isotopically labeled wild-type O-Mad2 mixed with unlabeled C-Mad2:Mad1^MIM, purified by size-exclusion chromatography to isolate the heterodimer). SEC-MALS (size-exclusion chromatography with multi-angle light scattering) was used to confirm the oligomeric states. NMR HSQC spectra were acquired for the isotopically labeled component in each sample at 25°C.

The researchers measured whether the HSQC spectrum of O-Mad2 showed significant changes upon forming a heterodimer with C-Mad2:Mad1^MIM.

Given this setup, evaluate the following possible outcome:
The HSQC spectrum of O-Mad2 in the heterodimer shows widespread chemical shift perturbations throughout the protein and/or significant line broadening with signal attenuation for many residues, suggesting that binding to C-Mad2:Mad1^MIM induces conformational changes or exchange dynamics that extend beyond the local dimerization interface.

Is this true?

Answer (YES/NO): YES